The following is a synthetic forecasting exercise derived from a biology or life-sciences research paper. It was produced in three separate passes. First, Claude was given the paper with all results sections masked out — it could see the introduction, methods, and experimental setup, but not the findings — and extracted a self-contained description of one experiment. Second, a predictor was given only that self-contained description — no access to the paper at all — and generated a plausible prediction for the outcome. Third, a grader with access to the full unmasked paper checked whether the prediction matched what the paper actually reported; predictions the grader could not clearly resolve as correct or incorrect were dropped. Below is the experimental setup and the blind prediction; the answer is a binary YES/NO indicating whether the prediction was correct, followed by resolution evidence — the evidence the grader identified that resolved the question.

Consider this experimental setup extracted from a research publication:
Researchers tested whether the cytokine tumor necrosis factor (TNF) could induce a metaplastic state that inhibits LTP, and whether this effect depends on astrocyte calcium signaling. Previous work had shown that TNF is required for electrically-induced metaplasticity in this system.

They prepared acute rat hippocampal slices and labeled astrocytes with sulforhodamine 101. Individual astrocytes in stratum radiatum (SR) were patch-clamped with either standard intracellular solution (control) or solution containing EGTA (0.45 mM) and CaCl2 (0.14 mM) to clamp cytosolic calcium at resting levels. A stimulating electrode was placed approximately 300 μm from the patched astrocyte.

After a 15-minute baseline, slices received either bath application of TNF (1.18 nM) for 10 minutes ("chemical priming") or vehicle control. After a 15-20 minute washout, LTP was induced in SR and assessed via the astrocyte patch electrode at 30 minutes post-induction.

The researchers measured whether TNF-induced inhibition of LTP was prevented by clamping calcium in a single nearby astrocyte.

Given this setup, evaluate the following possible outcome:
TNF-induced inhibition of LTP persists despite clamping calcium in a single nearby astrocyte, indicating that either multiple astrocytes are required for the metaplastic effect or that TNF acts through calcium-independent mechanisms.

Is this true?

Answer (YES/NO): NO